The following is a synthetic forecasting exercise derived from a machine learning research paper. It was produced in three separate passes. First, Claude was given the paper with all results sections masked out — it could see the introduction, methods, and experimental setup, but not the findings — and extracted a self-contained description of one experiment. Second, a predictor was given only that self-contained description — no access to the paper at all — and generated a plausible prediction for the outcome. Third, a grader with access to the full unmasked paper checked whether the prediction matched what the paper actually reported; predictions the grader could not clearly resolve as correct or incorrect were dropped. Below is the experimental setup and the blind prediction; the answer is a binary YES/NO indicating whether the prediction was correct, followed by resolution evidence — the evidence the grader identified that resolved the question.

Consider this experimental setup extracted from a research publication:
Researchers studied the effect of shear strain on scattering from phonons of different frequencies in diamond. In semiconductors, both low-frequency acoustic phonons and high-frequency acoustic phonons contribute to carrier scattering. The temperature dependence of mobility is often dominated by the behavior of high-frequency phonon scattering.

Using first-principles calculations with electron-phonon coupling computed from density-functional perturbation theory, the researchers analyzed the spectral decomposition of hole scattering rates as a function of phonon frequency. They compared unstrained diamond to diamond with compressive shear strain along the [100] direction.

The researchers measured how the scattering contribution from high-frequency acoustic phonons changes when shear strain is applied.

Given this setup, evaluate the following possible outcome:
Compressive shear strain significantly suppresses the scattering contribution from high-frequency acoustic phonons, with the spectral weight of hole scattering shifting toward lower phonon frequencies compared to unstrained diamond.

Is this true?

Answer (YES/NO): YES